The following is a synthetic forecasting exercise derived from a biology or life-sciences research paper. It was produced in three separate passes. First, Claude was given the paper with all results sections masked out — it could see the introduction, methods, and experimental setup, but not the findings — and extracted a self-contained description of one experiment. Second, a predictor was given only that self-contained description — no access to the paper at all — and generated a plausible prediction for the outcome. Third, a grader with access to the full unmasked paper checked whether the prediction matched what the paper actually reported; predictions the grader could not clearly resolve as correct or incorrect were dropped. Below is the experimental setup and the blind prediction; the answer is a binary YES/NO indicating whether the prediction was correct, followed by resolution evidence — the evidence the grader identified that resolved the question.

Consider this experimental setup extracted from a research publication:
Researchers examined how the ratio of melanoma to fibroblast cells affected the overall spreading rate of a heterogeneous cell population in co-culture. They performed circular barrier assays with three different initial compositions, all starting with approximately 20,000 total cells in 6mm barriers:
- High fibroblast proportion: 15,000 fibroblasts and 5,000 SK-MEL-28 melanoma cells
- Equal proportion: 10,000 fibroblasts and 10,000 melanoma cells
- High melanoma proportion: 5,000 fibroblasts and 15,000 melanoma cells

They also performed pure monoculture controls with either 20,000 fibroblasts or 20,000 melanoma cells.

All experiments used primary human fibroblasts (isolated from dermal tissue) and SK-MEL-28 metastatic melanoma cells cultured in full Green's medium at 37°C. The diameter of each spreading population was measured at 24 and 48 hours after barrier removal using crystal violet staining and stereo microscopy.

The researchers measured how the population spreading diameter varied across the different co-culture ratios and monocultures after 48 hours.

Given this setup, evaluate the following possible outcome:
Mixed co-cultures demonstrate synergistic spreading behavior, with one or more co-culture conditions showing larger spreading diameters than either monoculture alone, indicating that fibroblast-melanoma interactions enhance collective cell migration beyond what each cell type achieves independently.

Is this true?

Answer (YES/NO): NO